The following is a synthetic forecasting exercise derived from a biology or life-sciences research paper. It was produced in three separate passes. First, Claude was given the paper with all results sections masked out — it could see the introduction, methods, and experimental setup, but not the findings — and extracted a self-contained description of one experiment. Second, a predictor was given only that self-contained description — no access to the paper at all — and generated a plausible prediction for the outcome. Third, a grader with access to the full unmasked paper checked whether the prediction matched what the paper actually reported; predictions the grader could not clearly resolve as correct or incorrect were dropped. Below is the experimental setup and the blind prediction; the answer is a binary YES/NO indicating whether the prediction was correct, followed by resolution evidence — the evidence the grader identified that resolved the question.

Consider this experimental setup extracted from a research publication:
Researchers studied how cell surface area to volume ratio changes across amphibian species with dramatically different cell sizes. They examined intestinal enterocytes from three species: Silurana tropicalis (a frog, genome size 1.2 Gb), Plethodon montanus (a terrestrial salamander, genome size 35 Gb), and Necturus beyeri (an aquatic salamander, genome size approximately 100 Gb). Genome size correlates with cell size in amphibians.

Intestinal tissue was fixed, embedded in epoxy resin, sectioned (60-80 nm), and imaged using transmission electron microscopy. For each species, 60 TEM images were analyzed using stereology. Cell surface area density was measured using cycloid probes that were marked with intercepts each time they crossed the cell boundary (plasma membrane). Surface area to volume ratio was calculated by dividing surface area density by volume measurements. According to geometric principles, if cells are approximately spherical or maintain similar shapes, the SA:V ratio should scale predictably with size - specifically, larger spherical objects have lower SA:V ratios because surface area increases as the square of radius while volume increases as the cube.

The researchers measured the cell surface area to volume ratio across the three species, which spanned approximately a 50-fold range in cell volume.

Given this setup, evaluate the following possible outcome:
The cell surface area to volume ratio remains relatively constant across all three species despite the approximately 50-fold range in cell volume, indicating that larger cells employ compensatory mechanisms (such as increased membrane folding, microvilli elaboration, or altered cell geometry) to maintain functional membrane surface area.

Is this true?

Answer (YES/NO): NO